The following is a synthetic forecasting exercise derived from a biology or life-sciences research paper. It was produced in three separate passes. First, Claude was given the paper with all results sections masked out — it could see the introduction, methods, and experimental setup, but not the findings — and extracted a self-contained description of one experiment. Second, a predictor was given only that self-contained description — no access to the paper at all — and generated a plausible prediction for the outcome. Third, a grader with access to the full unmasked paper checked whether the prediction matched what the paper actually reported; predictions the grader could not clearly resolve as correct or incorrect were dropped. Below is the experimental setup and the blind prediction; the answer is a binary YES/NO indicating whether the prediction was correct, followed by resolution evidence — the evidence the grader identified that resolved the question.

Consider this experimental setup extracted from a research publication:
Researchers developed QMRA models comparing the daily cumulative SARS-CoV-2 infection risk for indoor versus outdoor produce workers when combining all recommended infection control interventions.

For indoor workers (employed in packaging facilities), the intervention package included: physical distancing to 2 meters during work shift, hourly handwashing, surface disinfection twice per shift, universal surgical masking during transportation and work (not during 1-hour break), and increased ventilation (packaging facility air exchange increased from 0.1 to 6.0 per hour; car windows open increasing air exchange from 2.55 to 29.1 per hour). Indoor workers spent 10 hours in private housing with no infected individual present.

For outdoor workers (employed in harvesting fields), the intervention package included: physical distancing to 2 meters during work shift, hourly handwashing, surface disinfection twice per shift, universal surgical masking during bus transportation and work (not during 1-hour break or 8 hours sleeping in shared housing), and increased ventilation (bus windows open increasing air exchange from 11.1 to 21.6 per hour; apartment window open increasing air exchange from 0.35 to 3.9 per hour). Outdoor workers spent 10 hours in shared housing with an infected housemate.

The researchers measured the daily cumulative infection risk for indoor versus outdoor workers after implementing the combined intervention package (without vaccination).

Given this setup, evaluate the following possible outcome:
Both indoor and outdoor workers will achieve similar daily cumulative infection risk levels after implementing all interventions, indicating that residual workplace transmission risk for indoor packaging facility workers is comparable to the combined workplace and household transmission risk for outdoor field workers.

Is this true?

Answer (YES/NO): NO